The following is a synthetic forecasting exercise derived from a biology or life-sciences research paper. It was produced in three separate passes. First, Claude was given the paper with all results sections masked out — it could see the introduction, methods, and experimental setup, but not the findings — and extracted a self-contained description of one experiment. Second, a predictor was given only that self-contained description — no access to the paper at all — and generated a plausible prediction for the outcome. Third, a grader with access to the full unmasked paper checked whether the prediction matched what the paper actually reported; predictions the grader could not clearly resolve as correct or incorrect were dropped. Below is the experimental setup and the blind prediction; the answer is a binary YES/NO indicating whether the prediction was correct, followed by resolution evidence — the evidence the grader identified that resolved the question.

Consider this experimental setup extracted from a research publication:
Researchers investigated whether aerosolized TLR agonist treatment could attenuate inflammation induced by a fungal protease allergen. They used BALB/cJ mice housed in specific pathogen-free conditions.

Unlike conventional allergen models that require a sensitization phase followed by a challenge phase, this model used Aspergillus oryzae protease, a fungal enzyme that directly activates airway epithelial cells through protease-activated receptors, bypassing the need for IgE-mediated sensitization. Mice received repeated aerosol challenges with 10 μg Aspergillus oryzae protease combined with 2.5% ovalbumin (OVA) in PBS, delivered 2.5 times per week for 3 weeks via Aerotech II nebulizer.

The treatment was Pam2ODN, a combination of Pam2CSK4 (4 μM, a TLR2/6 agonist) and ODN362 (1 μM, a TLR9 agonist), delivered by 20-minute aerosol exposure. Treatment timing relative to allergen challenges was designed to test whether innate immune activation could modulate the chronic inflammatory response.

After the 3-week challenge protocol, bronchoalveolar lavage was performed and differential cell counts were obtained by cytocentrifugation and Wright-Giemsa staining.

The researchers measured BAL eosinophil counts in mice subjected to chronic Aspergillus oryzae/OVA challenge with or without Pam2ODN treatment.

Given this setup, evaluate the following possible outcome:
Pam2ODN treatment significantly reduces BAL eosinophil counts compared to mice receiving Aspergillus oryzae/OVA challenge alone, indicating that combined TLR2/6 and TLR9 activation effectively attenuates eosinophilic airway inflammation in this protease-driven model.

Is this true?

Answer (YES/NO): YES